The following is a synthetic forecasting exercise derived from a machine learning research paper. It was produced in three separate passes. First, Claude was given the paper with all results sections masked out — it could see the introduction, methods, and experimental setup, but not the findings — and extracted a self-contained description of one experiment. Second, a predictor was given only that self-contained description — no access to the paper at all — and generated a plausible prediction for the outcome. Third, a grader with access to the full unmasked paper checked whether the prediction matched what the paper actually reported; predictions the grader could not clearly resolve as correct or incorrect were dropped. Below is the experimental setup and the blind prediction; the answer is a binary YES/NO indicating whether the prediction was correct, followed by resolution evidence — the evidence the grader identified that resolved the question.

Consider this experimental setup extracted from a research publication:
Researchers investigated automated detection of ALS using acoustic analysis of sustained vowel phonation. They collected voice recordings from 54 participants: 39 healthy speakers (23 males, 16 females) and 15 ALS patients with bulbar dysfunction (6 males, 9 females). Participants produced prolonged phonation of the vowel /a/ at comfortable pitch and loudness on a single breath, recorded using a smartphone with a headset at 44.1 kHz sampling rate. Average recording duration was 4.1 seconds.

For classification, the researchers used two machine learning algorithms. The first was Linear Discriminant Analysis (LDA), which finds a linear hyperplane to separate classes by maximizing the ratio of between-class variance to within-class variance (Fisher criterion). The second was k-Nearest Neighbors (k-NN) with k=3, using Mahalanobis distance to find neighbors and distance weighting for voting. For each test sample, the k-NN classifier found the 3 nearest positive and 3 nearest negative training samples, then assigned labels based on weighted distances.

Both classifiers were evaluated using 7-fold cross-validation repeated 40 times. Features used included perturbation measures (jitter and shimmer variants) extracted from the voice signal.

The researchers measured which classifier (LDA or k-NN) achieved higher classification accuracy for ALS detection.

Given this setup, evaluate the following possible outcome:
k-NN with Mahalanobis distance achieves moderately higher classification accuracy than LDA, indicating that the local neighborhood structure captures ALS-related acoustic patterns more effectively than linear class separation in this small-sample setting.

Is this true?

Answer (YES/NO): NO